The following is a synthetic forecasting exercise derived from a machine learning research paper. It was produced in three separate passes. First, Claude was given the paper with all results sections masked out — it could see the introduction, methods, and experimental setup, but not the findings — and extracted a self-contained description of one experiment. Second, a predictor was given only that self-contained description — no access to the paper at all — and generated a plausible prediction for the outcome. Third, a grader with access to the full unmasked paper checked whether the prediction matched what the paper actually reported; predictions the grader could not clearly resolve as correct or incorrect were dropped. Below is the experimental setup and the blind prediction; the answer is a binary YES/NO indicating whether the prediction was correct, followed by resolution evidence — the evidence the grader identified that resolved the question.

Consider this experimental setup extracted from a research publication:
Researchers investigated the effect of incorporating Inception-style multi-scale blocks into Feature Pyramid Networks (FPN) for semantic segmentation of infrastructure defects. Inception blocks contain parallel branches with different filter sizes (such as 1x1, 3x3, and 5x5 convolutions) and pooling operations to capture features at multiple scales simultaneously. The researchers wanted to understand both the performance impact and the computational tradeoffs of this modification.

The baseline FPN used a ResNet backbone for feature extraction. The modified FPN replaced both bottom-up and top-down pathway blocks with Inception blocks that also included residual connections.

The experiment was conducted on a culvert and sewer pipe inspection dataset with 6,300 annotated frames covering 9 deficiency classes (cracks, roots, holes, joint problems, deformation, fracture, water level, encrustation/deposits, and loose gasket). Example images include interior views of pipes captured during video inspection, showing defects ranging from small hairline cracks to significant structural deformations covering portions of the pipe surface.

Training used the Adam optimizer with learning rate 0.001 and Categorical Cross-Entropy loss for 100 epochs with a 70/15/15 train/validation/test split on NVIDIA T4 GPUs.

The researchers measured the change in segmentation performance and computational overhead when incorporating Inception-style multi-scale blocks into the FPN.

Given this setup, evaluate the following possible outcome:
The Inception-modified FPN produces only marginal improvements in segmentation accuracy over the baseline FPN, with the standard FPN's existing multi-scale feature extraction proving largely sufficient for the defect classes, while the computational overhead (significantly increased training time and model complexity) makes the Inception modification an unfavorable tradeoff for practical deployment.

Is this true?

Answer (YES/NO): NO